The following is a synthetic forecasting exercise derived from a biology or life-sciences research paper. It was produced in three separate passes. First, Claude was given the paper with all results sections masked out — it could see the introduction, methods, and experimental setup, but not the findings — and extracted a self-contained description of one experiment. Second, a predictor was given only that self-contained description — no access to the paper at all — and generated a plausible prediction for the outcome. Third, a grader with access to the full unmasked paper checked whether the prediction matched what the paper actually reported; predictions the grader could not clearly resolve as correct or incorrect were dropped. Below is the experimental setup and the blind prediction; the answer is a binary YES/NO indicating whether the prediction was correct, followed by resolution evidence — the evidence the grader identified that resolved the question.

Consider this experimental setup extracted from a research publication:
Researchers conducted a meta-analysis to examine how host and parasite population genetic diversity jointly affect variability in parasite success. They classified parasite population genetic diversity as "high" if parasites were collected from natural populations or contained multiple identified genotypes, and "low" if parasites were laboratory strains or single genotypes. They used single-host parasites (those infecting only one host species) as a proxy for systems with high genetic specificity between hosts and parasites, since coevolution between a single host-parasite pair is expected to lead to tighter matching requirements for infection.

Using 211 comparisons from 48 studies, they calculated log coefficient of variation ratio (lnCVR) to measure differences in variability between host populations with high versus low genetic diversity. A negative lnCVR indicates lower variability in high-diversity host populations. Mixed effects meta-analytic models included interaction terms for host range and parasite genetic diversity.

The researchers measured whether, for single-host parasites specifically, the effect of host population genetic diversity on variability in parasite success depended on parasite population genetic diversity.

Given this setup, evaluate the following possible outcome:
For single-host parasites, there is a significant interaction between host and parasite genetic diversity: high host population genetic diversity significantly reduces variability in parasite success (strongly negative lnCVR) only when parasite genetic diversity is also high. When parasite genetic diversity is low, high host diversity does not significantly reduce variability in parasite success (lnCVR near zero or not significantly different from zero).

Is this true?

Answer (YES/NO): NO